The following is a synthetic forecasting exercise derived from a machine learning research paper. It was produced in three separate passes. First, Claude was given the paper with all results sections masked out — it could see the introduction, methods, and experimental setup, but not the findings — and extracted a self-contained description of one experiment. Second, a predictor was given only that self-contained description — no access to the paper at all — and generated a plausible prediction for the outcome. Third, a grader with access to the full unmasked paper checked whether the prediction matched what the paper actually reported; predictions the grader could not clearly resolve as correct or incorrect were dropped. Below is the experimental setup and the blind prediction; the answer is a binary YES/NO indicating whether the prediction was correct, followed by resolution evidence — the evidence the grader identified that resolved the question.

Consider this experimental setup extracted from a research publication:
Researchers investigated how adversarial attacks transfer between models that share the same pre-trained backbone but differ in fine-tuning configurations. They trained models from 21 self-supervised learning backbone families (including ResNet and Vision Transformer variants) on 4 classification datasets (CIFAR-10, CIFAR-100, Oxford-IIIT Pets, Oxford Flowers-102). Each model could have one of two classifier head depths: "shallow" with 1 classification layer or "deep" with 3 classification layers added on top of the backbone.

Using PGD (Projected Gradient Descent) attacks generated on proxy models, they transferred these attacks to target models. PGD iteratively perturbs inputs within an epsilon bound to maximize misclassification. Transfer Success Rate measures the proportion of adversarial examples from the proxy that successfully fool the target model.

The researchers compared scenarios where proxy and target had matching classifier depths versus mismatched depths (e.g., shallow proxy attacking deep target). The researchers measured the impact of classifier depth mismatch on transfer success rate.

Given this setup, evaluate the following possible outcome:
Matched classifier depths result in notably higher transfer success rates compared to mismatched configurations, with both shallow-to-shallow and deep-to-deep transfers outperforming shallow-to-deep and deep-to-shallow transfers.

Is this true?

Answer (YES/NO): NO